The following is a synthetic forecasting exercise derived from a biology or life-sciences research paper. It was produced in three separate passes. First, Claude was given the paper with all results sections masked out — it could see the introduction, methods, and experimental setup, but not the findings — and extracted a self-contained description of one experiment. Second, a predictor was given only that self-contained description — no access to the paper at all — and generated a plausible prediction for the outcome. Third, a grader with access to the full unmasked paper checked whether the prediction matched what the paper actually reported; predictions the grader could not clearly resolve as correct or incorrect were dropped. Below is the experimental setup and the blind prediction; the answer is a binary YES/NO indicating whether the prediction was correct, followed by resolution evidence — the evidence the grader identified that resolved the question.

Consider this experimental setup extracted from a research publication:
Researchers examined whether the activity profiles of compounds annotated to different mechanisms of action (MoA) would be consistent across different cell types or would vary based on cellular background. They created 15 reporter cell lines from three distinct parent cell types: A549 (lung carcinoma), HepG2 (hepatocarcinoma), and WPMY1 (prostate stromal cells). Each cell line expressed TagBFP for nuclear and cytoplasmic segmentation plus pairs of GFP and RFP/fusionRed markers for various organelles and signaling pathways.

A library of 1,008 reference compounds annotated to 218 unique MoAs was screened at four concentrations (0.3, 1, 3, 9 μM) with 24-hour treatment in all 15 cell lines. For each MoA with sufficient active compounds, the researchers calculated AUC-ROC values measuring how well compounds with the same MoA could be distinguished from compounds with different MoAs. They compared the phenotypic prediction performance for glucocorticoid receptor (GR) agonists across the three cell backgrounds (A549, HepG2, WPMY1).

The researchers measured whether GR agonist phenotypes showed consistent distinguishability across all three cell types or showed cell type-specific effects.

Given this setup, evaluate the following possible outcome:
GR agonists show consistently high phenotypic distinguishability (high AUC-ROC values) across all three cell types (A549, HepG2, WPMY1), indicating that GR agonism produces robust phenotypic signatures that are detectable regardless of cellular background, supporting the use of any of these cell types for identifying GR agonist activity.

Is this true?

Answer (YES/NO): NO